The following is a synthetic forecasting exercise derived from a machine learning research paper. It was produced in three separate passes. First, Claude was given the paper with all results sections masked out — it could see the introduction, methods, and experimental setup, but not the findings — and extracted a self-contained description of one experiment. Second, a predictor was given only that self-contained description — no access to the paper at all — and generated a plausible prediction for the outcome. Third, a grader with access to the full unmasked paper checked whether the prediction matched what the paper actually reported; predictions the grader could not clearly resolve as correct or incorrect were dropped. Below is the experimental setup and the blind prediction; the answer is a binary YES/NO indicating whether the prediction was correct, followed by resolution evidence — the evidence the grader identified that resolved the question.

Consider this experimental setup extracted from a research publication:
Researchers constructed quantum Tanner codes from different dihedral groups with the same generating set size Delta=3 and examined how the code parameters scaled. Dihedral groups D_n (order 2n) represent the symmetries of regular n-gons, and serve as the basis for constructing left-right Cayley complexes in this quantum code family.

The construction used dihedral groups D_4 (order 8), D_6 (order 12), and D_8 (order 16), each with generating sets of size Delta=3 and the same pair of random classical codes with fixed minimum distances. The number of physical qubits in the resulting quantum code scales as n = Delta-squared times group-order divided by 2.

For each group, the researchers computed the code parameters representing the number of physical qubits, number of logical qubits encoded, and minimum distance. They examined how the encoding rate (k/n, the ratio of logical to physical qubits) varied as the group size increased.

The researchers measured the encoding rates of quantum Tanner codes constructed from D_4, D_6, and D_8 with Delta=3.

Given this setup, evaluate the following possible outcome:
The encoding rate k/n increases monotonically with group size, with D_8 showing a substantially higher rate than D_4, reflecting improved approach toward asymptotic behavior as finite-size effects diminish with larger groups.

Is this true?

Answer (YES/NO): NO